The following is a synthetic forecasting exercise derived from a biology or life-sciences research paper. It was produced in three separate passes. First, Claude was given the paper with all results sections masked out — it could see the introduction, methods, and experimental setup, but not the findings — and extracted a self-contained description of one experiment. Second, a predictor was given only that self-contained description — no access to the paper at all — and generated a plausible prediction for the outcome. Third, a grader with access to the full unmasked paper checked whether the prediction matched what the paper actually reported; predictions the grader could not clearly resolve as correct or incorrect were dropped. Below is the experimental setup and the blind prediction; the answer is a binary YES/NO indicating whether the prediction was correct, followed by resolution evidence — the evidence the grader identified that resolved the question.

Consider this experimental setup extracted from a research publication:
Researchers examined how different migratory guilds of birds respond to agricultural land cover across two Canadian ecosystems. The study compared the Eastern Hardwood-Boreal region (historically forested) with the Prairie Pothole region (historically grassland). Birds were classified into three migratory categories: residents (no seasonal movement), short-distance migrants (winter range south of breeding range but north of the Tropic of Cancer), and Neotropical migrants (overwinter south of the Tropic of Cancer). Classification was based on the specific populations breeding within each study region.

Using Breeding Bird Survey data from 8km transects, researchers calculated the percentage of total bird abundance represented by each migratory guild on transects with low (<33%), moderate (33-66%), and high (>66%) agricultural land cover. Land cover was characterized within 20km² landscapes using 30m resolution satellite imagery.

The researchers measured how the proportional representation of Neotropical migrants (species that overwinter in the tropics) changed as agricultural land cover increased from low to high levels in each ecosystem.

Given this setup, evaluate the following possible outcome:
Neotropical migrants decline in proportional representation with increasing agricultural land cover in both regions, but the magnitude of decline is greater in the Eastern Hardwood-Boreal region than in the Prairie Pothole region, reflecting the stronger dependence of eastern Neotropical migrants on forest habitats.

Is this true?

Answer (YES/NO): NO